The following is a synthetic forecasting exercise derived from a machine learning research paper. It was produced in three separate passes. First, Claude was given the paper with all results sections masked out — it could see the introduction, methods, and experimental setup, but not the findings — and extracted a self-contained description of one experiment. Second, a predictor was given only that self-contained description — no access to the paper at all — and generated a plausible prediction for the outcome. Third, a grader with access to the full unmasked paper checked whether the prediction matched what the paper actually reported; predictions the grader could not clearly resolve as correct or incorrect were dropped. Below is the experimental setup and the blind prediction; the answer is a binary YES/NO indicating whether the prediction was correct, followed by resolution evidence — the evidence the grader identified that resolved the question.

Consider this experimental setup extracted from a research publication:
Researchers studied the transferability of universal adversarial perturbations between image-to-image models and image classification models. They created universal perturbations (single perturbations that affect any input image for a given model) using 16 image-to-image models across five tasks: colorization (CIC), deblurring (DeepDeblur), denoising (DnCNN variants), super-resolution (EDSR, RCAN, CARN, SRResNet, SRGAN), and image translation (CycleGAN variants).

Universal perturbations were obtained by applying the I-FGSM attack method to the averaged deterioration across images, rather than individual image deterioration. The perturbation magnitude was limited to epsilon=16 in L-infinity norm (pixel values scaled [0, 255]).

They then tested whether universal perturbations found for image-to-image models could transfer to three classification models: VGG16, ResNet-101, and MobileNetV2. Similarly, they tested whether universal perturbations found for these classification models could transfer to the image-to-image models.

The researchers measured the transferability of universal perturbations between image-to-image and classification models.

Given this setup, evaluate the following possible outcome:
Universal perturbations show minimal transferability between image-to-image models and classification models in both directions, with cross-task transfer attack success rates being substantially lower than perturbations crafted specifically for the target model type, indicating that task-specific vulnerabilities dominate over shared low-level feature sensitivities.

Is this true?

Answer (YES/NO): NO